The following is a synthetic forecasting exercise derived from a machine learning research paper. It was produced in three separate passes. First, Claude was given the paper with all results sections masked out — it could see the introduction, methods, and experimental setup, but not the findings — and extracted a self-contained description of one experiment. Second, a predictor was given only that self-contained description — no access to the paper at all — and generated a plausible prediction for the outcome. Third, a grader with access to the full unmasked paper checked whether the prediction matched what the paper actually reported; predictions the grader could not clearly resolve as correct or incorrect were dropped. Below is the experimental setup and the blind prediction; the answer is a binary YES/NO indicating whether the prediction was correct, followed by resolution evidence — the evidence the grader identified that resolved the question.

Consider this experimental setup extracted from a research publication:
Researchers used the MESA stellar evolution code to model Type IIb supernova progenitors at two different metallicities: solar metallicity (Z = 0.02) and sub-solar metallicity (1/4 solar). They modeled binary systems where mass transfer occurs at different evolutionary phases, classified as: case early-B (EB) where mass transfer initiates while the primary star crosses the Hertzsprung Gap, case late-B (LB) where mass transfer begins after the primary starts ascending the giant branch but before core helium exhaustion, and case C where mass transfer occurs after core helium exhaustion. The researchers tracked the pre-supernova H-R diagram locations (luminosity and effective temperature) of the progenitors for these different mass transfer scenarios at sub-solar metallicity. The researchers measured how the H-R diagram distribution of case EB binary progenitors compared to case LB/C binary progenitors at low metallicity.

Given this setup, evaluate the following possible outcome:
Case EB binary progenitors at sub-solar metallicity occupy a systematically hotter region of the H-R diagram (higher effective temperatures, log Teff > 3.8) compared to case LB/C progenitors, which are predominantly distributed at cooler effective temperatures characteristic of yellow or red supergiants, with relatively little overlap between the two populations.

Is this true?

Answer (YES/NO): YES